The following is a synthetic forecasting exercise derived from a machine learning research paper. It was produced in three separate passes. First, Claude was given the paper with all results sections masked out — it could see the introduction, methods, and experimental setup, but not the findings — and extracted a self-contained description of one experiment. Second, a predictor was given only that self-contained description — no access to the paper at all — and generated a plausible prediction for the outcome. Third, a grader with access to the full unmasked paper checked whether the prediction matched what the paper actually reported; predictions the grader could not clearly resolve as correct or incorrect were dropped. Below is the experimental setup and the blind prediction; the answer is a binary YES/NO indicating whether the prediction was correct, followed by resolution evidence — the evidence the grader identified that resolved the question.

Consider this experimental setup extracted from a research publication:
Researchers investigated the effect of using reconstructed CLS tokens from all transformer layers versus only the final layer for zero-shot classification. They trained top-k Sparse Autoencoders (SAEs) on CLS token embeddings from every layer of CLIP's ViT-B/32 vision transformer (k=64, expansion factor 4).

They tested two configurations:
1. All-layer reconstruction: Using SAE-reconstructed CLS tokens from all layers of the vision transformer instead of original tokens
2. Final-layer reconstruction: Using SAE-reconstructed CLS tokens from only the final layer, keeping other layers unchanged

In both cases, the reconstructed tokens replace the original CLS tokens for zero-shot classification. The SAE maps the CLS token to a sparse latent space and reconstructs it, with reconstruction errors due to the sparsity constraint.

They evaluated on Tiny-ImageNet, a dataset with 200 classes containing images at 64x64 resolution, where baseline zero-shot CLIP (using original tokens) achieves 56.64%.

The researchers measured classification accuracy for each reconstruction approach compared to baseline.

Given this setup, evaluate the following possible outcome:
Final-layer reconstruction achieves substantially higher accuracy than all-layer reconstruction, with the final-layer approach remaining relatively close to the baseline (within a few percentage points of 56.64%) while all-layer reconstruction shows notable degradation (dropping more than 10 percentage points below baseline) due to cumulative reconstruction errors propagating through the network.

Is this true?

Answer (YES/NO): NO